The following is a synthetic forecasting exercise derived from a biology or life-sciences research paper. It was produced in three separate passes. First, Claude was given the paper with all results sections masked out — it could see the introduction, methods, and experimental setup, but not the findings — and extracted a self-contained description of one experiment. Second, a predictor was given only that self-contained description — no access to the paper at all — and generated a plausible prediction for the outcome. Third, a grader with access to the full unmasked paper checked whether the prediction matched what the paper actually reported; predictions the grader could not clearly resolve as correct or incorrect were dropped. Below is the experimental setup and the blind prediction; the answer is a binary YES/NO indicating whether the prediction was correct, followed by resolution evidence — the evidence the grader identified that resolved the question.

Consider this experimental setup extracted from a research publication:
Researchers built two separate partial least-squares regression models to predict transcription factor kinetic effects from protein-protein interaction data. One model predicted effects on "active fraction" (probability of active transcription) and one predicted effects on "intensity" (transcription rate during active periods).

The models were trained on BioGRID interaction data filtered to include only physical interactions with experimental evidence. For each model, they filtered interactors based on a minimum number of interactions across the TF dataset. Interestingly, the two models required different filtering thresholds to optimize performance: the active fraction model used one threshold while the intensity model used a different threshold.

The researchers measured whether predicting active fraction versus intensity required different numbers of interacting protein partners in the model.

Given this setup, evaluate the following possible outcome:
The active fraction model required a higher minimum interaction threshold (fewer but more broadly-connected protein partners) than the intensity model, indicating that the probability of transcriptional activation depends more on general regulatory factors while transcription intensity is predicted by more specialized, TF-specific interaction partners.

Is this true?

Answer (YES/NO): YES